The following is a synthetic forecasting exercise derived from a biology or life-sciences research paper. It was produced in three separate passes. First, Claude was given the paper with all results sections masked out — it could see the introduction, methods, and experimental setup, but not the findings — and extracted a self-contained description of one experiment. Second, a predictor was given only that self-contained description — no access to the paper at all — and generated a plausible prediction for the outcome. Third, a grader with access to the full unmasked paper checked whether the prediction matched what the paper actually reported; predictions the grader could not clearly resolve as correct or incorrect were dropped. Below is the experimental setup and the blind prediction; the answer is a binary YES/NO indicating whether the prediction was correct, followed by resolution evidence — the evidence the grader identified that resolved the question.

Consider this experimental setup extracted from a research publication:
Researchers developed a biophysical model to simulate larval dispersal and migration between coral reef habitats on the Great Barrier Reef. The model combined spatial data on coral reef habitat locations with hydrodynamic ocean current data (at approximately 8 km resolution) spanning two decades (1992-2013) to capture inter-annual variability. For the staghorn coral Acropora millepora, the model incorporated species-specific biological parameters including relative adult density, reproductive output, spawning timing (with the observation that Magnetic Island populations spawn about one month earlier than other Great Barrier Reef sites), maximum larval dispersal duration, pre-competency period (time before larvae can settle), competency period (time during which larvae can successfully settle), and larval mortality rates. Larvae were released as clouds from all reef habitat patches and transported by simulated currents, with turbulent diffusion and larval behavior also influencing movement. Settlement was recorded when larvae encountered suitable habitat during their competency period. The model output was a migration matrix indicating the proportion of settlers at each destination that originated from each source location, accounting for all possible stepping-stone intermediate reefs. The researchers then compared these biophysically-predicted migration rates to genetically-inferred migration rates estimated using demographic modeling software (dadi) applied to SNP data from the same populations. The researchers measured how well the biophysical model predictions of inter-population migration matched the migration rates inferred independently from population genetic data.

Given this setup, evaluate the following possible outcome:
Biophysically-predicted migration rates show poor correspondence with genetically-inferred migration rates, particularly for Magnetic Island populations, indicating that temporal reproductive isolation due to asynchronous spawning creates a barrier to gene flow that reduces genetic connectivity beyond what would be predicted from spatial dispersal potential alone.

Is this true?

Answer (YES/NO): NO